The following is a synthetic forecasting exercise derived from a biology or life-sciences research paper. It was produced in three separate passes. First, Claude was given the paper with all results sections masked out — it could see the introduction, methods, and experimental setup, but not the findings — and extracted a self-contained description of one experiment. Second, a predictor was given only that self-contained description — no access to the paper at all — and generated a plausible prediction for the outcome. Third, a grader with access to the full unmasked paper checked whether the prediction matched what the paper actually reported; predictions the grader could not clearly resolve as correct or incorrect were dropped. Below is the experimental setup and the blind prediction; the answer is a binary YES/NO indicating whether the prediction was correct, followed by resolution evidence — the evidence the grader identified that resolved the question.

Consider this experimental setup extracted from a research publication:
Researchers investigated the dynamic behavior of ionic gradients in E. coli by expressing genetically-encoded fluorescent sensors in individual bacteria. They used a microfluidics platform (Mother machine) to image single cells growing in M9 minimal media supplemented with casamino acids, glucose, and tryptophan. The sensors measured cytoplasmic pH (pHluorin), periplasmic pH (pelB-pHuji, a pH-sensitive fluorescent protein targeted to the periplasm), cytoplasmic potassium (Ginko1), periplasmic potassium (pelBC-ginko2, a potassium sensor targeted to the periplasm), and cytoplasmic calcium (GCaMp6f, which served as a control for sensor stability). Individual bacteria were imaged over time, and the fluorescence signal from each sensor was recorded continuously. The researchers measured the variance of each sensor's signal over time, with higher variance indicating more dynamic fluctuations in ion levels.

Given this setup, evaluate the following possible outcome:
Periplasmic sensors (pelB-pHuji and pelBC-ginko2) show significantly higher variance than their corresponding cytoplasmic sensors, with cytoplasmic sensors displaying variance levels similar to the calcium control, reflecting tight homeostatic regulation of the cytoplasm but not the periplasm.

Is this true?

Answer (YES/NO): NO